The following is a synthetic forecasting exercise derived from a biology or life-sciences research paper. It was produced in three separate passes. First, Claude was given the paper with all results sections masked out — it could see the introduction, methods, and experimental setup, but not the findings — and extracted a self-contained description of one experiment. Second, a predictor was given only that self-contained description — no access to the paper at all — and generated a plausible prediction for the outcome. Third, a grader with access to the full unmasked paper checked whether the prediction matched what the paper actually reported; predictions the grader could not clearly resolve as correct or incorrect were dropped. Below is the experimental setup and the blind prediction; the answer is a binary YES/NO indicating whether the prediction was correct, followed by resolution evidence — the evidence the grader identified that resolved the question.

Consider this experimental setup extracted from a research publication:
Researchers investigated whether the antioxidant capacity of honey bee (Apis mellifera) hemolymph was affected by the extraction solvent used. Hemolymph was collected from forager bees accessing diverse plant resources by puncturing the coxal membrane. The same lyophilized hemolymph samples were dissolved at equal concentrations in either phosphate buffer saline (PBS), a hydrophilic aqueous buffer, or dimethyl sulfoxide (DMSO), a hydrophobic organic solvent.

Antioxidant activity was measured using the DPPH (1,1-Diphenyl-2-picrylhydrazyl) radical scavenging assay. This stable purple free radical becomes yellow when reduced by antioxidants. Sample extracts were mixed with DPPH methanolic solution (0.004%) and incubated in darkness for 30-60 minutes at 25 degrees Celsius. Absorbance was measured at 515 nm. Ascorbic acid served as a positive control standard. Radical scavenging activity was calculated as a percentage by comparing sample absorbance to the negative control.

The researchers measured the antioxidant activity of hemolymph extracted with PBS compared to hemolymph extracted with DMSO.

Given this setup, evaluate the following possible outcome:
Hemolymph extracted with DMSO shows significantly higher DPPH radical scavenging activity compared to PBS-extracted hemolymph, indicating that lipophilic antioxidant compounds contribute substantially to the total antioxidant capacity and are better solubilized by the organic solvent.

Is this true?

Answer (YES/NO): NO